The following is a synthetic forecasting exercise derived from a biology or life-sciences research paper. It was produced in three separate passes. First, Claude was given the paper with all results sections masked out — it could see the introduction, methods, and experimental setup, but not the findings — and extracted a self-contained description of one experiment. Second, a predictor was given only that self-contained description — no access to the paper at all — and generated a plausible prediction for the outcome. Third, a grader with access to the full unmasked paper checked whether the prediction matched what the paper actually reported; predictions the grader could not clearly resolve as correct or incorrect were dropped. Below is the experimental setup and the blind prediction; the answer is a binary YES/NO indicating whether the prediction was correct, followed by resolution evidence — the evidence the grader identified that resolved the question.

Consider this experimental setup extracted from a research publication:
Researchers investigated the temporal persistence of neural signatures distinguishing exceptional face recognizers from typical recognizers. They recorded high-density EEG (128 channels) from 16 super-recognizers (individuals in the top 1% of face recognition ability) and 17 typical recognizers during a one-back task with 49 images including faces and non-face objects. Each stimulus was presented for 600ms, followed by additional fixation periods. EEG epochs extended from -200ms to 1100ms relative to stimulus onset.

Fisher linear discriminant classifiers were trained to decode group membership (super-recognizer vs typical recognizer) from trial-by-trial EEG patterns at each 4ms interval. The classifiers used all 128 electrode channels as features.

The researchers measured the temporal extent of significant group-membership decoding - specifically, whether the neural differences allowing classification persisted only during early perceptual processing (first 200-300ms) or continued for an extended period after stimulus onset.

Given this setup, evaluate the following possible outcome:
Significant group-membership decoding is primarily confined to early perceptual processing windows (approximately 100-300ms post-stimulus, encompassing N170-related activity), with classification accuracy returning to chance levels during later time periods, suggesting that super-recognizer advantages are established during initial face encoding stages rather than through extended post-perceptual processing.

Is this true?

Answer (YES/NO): NO